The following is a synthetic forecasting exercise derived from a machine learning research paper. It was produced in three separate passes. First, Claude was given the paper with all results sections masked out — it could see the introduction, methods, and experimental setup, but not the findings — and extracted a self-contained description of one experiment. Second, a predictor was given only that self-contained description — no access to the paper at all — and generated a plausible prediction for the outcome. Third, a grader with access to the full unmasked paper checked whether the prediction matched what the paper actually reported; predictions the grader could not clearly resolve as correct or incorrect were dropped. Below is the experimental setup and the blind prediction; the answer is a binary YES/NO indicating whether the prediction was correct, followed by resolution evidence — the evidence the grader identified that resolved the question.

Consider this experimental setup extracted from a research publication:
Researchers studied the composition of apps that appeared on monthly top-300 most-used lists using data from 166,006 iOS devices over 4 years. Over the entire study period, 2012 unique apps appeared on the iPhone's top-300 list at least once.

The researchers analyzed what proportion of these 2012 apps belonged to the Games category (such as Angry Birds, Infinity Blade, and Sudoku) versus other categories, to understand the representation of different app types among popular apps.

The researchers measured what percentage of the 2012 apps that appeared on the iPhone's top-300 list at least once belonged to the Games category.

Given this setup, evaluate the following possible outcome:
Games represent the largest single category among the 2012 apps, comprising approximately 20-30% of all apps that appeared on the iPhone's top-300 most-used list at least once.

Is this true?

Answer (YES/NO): NO